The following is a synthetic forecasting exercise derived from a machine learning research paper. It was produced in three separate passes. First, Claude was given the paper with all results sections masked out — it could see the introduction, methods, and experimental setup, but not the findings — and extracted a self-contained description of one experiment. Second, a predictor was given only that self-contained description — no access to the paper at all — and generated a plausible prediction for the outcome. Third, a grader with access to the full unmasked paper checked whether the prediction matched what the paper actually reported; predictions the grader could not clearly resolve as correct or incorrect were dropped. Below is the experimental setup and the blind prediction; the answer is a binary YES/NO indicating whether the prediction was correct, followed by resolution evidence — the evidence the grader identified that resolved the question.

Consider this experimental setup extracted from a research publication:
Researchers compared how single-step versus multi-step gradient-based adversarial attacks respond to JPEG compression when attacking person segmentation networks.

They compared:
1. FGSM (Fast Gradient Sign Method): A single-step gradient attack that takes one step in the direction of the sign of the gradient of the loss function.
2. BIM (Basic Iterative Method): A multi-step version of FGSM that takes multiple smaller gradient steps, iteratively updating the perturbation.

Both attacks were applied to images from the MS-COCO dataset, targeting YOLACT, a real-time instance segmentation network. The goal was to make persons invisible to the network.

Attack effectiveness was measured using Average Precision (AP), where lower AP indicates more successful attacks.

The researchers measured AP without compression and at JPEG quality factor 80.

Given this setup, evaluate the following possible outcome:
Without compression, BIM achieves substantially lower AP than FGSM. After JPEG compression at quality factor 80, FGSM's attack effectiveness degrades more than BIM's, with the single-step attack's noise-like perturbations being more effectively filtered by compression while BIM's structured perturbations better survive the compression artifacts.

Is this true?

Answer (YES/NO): NO